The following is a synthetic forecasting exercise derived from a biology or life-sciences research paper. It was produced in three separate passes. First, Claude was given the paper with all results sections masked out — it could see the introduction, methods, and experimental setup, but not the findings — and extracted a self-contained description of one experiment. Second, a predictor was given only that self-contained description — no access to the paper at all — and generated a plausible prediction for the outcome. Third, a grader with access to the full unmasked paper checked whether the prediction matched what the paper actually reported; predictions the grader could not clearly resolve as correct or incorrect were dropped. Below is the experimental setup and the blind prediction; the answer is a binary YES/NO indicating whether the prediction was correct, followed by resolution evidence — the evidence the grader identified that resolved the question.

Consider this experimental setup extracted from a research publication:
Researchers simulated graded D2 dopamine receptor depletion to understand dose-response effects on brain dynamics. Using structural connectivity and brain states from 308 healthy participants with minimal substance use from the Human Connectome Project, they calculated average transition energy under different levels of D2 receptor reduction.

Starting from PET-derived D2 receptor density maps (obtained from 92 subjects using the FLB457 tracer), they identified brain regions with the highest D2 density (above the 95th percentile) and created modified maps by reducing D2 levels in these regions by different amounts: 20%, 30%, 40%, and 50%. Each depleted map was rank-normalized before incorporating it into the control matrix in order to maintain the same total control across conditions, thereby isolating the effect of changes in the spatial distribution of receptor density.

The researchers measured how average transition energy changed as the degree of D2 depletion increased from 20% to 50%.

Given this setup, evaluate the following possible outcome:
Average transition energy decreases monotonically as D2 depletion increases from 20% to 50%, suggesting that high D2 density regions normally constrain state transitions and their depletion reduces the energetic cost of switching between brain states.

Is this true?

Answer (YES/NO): NO